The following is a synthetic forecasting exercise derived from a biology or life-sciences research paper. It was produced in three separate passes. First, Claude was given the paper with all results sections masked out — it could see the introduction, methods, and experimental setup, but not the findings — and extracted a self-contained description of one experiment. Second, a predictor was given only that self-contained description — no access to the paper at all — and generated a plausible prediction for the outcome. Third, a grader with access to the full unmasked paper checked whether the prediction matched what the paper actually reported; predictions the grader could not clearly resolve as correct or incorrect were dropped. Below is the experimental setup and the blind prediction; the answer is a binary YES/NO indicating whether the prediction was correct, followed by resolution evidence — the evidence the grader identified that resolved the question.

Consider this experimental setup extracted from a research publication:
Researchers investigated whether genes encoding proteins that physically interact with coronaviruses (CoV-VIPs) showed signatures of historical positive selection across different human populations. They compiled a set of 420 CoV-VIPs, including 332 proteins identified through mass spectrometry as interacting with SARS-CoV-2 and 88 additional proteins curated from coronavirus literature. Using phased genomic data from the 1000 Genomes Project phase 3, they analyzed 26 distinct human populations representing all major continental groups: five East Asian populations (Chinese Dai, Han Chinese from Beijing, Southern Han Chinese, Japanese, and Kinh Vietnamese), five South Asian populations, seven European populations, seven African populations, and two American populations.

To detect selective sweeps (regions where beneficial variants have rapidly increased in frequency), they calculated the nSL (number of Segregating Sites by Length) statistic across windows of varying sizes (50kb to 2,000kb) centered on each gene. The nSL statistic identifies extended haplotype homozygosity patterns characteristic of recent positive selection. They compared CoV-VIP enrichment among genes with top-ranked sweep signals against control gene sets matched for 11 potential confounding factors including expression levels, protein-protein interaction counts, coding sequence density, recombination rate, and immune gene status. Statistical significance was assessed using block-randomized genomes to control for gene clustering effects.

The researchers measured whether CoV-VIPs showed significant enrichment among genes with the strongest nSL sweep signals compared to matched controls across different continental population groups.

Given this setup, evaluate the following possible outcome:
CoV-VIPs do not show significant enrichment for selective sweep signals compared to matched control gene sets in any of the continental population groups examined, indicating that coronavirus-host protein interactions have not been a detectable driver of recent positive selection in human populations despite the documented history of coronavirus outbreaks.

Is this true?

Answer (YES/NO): NO